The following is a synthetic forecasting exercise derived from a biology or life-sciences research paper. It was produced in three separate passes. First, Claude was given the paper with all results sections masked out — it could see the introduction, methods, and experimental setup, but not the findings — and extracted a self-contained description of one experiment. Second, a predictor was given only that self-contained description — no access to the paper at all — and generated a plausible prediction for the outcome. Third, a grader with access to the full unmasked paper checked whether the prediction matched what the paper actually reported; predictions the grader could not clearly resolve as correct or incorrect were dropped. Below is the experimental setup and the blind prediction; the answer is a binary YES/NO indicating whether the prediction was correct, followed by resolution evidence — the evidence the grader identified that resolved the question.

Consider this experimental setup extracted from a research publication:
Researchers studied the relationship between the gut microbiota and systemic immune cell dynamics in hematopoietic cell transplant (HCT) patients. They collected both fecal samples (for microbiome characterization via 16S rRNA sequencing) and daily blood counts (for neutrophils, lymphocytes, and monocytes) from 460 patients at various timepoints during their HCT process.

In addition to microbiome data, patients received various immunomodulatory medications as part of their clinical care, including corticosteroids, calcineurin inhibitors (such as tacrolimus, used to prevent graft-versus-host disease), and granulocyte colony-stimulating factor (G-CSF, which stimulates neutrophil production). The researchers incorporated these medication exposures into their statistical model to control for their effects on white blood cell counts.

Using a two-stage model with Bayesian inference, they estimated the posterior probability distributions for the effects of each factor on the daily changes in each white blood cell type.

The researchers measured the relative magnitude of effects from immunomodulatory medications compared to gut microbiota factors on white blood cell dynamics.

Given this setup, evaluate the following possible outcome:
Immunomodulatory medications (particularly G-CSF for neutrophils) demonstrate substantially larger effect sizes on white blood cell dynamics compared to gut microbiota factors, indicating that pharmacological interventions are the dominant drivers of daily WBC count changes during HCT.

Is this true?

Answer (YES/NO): NO